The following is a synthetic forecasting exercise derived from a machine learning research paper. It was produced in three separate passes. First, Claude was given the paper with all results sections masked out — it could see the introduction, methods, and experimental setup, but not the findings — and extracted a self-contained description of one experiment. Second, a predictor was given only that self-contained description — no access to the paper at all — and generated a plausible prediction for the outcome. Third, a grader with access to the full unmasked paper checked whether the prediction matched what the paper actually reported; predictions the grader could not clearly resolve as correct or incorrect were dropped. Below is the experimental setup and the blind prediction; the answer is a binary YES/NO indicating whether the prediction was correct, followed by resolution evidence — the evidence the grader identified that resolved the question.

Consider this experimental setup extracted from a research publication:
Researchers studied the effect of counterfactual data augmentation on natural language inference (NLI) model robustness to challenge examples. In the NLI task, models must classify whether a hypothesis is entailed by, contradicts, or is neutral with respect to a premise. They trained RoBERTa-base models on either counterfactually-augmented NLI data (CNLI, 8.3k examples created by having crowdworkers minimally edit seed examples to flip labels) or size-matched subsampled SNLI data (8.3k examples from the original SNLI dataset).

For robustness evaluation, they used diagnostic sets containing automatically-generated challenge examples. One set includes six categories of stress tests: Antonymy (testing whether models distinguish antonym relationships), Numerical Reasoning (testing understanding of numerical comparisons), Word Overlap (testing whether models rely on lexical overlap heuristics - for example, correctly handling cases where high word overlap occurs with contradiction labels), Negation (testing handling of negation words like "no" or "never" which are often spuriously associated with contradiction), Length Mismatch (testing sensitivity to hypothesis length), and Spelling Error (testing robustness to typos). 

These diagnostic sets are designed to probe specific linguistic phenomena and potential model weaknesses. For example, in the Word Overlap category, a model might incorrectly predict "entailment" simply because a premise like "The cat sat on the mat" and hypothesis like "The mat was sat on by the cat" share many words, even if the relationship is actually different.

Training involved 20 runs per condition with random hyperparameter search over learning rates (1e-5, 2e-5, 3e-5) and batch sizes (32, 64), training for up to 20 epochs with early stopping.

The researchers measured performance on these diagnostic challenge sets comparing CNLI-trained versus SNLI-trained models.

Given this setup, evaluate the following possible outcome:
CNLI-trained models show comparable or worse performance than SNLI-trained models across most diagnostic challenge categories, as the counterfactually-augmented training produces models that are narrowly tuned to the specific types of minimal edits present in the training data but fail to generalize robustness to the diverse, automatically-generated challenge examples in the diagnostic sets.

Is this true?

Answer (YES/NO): YES